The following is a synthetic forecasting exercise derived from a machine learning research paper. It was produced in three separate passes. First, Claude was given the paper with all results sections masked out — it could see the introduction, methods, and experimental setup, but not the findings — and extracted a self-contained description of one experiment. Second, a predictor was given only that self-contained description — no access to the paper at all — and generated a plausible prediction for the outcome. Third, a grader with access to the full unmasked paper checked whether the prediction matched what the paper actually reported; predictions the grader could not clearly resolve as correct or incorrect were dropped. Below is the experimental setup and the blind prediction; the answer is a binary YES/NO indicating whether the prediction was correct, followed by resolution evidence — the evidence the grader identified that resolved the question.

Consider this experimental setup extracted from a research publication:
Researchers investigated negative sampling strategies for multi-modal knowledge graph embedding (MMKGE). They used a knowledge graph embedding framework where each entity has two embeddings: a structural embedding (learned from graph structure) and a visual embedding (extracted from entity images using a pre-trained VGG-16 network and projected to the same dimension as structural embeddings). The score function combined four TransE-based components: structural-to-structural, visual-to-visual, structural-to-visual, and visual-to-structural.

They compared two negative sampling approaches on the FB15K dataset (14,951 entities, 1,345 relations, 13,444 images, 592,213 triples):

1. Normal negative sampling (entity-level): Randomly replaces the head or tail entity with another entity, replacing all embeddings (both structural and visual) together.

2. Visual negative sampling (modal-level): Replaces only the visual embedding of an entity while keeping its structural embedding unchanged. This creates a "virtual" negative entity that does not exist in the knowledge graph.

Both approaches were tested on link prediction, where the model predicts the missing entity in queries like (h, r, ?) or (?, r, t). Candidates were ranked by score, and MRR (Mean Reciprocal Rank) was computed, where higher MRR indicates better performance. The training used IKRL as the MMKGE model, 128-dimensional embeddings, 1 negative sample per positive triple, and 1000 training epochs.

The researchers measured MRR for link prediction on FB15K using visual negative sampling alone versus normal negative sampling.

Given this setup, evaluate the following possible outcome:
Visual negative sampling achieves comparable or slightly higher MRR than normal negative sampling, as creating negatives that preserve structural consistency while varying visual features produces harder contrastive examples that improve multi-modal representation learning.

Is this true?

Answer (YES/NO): NO